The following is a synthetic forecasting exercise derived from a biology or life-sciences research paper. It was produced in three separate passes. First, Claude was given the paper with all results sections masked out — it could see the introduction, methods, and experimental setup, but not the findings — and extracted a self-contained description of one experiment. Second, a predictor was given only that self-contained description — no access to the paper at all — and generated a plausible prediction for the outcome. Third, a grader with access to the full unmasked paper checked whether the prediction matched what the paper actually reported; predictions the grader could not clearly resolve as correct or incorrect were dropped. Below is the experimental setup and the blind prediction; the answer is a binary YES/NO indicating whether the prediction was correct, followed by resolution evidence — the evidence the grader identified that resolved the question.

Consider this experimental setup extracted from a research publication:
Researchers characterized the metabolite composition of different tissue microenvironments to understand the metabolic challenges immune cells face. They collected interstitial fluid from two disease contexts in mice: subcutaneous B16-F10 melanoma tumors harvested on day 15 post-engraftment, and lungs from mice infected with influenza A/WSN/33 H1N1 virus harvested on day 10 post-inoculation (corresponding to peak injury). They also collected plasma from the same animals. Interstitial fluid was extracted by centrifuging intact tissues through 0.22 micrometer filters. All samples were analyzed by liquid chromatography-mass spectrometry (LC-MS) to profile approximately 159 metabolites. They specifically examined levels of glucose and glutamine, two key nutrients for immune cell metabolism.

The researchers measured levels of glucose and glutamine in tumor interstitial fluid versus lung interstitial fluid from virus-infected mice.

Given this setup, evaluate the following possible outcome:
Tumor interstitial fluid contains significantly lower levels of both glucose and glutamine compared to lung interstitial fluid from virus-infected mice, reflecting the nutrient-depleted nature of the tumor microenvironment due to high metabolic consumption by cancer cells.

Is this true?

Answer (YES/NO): YES